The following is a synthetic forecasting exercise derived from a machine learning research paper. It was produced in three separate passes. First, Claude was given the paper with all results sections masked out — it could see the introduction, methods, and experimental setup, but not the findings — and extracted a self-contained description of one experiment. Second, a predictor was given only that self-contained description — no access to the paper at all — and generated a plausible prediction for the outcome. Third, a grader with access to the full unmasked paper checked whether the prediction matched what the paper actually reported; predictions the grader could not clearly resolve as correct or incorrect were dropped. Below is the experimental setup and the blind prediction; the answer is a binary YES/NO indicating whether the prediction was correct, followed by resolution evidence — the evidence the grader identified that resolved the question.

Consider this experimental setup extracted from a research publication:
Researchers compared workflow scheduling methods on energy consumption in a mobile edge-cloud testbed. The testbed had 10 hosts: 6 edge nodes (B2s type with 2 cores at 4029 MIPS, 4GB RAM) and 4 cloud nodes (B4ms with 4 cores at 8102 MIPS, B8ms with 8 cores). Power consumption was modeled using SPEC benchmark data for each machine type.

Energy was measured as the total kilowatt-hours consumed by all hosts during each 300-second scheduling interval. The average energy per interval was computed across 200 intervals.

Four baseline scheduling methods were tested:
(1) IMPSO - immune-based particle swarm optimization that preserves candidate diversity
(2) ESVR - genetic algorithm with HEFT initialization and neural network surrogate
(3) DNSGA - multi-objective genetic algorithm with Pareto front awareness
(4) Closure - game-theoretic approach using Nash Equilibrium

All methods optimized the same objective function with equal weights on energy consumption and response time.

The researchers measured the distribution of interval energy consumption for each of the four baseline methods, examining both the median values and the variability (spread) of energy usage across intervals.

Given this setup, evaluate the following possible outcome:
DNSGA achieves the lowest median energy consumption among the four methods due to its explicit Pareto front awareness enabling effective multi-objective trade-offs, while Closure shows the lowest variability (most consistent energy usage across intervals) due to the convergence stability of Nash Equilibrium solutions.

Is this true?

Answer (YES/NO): NO